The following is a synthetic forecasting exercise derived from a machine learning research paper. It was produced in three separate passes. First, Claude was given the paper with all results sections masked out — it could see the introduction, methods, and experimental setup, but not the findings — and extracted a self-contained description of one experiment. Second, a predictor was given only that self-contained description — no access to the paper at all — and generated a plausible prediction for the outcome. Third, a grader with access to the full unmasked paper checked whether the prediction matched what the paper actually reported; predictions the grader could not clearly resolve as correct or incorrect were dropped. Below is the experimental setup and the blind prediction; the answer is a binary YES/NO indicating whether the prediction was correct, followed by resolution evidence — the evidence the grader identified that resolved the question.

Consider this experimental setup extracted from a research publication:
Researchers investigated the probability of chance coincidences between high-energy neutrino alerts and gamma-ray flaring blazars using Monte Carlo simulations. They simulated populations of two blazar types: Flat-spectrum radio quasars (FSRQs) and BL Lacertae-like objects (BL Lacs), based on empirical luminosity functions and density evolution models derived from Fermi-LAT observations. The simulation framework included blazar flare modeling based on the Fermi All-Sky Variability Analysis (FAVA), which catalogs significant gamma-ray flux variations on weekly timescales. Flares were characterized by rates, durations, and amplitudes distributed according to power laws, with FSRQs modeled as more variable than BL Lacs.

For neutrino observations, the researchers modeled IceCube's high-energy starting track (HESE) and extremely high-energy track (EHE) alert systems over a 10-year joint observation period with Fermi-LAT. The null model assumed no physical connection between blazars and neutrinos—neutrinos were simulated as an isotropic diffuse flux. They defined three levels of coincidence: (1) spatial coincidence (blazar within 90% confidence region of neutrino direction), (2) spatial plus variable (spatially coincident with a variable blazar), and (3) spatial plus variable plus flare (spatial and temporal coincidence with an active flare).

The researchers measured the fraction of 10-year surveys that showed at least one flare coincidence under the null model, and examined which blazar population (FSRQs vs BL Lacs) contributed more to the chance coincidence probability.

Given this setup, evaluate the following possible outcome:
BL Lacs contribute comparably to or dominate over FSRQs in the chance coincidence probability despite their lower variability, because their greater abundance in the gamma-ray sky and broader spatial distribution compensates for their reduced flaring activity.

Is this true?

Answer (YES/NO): NO